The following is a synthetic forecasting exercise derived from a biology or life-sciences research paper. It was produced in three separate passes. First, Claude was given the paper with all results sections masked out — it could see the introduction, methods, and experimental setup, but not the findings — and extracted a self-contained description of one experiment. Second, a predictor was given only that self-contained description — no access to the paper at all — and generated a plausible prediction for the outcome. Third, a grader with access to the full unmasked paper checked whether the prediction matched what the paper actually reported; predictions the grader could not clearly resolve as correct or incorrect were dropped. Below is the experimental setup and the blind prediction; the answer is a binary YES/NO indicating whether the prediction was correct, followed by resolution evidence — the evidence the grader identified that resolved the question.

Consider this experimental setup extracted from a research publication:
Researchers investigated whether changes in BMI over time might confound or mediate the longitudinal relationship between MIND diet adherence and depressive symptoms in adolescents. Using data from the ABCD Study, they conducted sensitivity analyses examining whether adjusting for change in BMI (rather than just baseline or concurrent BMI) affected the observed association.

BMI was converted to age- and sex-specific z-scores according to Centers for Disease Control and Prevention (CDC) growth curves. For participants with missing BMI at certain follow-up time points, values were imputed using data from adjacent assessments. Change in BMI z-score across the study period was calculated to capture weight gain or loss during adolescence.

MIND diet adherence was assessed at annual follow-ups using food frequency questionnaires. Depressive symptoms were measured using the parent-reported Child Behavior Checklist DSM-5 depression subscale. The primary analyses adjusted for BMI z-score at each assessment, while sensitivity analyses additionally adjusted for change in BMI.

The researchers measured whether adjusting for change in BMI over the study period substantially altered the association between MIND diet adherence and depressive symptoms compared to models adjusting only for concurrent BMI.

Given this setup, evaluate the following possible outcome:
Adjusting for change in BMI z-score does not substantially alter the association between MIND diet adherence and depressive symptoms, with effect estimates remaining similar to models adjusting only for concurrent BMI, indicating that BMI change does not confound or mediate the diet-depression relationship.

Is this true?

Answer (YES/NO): YES